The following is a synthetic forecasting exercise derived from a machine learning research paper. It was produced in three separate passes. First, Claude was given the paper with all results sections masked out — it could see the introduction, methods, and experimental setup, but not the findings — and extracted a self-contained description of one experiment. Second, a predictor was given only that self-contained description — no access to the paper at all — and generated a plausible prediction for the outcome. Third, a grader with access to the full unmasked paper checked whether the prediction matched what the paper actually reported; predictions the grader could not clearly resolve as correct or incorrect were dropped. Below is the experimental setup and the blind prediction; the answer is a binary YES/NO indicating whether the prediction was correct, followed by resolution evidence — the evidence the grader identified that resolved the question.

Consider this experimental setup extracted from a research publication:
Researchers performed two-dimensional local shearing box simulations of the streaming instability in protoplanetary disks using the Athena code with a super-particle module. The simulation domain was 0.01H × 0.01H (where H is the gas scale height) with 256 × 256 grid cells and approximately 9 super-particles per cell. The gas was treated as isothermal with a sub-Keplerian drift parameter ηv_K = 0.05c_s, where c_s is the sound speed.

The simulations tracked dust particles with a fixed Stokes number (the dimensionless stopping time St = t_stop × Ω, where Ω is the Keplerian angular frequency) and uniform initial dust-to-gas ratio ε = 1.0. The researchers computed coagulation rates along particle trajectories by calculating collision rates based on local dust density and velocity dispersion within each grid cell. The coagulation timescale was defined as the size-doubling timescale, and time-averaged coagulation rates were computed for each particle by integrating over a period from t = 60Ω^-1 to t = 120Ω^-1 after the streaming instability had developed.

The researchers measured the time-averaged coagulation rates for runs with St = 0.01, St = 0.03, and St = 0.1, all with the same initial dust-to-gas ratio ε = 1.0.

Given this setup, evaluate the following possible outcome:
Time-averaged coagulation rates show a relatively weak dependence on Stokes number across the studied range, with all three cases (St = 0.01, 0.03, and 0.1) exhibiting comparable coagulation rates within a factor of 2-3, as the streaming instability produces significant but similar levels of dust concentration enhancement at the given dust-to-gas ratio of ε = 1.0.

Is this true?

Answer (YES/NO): YES